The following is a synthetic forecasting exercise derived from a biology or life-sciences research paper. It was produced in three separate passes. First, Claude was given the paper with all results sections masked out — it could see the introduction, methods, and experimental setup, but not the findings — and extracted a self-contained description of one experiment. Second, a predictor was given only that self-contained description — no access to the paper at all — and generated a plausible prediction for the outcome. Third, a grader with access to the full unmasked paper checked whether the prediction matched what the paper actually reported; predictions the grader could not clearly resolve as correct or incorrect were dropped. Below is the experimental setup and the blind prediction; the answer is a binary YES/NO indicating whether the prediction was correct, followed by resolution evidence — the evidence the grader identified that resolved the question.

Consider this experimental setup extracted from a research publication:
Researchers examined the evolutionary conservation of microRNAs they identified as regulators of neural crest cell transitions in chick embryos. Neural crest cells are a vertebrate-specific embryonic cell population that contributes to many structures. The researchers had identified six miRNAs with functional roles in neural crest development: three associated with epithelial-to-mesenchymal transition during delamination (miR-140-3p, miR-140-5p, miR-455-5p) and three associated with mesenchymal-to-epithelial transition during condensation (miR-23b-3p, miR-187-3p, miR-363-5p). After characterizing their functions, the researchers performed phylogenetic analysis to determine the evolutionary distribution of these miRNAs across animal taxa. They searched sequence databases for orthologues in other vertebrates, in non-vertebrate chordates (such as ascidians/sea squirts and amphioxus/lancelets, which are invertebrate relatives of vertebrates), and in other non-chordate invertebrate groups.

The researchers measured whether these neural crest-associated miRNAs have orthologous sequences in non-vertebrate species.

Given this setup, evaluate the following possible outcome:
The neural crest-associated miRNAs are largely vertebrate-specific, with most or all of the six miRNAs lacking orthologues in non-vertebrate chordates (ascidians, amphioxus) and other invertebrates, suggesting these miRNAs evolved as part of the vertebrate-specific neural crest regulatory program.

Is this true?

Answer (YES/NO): YES